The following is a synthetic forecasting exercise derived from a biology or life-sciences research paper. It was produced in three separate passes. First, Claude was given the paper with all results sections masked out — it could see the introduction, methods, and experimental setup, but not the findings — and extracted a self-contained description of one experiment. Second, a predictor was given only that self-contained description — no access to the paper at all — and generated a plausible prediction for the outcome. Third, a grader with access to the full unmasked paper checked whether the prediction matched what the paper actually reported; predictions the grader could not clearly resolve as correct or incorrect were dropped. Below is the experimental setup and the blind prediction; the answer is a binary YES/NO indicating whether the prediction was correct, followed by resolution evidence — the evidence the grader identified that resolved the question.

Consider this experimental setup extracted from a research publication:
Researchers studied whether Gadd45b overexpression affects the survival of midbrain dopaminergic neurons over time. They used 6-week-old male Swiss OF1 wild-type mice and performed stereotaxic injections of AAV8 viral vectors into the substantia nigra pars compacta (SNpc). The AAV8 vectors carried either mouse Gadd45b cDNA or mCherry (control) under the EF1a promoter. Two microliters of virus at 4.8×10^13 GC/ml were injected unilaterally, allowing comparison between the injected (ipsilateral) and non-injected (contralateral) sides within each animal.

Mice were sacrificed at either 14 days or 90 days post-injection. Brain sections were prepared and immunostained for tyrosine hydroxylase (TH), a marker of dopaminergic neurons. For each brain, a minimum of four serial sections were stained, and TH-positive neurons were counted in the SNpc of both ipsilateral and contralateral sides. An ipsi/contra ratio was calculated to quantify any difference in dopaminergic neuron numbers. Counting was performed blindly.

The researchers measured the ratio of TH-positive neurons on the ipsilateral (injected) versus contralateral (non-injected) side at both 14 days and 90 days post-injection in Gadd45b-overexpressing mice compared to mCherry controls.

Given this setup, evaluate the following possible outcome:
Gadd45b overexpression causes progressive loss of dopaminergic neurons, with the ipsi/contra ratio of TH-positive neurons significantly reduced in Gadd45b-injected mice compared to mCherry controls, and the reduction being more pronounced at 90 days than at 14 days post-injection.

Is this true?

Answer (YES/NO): YES